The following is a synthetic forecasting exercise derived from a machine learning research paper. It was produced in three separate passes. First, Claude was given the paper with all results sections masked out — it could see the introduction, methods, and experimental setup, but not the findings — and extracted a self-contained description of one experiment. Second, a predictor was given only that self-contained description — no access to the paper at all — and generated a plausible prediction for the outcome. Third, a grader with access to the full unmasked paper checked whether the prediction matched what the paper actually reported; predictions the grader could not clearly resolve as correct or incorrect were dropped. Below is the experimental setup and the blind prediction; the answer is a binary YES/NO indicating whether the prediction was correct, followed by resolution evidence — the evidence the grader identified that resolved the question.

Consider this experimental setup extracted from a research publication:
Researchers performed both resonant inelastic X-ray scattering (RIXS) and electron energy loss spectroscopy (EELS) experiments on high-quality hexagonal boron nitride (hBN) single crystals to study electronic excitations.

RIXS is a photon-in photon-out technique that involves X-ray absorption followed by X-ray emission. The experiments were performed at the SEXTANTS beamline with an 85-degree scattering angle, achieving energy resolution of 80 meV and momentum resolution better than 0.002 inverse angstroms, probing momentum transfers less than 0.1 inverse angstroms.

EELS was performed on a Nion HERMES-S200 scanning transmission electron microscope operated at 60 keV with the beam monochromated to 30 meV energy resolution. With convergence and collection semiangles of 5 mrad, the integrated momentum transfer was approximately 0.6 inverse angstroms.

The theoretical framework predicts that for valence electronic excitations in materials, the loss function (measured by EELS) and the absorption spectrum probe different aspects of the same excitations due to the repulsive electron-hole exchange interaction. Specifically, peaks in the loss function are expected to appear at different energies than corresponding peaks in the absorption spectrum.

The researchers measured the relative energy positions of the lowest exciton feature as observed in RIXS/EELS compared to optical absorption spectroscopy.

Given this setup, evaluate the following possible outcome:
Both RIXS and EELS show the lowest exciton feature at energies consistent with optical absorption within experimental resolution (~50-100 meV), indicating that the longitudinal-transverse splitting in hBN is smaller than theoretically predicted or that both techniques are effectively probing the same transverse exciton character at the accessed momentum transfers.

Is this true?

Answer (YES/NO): NO